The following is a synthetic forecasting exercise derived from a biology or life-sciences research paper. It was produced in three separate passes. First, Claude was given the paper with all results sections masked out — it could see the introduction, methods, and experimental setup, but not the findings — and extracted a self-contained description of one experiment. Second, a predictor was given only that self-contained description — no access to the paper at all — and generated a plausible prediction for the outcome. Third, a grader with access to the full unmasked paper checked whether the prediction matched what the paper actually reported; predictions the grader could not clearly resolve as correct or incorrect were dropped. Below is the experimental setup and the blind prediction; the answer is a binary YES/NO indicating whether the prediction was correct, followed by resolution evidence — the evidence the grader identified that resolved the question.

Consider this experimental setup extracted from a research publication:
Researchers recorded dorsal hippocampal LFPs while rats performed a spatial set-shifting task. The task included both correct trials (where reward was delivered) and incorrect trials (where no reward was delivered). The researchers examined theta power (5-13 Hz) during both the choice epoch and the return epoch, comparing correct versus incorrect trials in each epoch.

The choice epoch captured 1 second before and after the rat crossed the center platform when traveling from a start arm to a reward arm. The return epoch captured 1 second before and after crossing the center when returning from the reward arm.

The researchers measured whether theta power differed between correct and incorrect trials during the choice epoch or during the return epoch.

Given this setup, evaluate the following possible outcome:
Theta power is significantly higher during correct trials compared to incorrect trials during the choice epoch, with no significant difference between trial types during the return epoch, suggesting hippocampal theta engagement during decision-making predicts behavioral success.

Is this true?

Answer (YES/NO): NO